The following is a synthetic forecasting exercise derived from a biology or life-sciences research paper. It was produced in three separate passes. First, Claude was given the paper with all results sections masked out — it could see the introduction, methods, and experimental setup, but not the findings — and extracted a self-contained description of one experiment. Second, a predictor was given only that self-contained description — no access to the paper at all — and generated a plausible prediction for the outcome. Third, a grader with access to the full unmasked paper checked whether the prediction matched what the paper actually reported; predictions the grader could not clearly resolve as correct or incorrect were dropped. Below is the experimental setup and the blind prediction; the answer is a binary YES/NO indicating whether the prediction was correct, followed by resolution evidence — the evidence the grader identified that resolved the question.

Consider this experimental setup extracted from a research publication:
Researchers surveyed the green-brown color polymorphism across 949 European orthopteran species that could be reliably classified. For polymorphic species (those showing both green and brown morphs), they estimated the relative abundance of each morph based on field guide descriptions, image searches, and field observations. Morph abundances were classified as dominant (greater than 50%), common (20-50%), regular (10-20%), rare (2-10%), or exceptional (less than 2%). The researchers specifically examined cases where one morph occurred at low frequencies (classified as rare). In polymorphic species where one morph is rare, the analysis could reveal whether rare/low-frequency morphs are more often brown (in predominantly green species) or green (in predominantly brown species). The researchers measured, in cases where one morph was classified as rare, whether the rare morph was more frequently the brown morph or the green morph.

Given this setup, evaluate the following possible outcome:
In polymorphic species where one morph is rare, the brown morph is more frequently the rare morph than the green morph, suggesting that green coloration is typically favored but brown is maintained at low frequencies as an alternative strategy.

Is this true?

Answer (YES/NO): YES